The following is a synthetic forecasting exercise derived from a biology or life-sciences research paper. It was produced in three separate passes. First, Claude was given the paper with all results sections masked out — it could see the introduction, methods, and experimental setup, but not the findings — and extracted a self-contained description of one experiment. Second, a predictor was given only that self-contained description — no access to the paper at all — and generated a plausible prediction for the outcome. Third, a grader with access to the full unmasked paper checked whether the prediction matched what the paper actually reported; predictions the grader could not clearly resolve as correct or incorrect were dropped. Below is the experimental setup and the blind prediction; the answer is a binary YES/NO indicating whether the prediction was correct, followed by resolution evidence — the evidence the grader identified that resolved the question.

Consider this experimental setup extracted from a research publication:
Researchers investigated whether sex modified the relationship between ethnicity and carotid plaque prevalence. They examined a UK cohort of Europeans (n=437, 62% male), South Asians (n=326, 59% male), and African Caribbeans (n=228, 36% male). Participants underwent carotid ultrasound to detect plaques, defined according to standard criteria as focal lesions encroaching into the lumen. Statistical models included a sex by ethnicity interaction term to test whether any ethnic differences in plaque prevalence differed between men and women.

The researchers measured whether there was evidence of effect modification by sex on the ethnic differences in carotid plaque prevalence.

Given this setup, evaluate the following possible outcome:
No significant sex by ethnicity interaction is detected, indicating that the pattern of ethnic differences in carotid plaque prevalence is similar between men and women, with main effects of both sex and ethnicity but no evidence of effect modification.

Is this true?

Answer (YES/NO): YES